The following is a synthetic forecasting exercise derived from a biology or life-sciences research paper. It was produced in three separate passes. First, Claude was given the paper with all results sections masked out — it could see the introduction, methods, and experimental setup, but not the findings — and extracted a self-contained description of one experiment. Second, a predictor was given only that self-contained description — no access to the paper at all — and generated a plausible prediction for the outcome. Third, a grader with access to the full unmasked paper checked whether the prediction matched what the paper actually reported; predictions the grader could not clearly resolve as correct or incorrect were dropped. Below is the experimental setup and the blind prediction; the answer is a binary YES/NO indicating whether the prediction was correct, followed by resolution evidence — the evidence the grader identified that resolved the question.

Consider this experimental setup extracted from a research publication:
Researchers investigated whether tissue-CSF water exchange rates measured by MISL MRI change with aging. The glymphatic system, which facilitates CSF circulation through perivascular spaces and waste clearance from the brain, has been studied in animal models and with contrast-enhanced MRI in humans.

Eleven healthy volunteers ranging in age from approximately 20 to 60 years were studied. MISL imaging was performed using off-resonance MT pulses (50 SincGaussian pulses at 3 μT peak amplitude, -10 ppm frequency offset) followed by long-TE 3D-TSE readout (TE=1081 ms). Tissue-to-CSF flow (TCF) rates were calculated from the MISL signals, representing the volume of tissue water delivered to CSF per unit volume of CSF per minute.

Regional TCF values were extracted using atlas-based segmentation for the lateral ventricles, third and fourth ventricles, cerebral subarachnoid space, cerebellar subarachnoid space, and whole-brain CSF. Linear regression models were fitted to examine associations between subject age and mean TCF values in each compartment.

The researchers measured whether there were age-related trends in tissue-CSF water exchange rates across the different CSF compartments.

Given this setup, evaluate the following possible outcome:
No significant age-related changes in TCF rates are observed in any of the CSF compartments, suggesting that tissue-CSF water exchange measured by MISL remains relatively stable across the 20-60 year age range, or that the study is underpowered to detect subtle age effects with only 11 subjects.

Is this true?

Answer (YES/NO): NO